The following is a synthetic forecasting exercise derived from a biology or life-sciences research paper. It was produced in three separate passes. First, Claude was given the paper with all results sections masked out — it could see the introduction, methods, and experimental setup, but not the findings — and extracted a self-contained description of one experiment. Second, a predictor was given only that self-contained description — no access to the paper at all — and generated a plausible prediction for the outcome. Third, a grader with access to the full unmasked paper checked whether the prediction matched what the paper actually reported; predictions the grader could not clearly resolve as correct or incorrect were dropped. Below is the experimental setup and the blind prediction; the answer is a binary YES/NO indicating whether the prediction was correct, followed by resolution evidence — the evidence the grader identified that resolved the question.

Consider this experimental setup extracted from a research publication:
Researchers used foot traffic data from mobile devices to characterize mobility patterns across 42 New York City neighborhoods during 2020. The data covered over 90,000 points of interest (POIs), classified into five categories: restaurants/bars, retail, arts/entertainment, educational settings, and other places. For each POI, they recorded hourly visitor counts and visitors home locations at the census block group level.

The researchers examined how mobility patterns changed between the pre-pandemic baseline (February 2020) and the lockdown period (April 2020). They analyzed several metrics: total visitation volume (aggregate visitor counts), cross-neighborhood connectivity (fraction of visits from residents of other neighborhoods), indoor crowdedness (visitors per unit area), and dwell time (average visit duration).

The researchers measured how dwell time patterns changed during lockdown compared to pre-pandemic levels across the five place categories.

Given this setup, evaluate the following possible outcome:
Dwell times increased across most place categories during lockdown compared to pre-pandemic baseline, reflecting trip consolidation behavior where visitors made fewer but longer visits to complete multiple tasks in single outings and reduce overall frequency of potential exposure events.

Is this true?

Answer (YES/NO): YES